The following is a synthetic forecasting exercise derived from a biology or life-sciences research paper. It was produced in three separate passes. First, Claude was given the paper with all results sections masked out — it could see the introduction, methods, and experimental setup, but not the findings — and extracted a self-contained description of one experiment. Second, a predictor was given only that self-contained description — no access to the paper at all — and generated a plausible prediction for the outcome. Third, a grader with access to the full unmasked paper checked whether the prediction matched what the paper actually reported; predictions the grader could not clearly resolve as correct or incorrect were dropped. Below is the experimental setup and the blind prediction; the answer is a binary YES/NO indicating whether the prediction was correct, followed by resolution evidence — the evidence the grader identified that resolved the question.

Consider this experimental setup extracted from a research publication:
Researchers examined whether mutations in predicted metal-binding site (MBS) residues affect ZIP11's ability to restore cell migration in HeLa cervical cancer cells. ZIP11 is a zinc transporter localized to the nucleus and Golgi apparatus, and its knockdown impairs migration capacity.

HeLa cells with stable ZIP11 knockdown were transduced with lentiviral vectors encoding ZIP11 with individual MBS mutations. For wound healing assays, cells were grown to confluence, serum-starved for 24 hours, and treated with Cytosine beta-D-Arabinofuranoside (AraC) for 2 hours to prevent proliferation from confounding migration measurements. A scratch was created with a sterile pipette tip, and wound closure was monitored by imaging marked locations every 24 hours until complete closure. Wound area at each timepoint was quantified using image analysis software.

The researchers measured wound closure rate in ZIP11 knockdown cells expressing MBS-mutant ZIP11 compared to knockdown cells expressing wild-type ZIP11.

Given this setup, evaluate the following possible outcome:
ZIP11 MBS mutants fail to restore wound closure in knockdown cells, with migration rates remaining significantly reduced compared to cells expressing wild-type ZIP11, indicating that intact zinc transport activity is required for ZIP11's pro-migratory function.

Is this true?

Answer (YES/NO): YES